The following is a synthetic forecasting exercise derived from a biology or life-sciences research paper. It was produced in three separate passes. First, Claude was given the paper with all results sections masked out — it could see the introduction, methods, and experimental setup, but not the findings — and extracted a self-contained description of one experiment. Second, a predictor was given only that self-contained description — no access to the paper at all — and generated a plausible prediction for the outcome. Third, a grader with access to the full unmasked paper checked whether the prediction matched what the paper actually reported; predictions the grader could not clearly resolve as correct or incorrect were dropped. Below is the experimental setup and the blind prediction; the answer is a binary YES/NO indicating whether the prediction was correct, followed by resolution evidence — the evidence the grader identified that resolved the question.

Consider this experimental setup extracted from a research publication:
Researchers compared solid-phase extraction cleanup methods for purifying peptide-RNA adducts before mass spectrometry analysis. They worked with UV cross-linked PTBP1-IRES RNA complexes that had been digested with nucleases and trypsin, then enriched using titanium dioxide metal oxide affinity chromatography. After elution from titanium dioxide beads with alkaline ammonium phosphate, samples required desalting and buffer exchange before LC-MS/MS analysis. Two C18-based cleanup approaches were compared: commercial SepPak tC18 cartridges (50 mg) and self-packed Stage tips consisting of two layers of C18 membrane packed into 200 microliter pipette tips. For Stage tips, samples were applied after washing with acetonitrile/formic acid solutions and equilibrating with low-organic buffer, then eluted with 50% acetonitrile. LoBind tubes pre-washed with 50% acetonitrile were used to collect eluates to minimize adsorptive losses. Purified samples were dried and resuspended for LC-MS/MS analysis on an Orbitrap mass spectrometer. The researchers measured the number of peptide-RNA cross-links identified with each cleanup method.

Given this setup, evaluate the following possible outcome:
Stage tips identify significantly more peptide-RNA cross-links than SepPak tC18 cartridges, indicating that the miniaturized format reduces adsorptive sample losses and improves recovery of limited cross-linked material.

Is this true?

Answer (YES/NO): YES